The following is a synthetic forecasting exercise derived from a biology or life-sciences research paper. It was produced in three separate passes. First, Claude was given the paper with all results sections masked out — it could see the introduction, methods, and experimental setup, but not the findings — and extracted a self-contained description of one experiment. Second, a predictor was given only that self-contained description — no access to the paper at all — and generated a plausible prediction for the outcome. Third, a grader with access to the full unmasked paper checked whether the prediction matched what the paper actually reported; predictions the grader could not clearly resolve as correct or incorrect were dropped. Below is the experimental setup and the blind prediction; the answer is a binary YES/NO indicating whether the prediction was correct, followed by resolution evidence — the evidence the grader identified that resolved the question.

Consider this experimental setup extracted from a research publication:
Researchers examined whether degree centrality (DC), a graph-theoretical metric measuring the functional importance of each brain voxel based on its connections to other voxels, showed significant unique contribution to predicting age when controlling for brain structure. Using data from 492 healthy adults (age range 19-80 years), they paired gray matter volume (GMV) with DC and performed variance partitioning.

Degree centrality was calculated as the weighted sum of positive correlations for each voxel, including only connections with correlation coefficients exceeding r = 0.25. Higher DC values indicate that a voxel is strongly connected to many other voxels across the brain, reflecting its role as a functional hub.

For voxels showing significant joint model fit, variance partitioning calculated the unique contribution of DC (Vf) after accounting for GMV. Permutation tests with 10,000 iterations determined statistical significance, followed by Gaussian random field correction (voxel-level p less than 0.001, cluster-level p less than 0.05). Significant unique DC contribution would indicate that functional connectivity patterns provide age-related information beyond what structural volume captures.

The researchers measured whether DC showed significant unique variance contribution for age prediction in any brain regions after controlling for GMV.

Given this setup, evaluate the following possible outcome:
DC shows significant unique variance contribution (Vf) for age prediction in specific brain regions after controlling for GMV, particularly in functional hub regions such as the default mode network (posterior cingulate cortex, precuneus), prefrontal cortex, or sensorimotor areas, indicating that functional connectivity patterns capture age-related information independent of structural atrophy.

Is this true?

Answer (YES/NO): NO